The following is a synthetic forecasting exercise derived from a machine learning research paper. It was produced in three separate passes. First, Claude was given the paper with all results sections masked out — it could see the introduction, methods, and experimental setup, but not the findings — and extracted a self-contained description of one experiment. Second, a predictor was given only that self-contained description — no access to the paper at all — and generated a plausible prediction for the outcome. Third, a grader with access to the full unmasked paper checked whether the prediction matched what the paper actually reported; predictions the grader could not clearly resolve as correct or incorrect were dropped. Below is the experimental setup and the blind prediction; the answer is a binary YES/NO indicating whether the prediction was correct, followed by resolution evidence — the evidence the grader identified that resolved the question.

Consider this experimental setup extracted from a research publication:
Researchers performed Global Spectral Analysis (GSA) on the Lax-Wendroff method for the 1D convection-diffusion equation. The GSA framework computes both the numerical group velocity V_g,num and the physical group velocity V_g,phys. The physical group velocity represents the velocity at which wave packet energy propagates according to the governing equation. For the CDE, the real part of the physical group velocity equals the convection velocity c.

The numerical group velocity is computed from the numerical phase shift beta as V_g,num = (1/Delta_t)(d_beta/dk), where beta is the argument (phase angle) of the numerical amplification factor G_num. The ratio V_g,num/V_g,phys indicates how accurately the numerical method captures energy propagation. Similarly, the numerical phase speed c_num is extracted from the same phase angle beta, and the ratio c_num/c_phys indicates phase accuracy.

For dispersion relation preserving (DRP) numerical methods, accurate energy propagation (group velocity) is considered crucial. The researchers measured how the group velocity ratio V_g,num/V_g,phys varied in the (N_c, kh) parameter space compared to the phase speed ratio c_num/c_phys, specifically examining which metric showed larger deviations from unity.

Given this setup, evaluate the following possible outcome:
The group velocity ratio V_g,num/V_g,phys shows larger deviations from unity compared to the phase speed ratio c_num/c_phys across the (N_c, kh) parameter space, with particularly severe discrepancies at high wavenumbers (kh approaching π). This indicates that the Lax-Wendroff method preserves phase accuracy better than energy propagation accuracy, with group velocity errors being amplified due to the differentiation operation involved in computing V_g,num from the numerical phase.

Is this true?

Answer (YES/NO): YES